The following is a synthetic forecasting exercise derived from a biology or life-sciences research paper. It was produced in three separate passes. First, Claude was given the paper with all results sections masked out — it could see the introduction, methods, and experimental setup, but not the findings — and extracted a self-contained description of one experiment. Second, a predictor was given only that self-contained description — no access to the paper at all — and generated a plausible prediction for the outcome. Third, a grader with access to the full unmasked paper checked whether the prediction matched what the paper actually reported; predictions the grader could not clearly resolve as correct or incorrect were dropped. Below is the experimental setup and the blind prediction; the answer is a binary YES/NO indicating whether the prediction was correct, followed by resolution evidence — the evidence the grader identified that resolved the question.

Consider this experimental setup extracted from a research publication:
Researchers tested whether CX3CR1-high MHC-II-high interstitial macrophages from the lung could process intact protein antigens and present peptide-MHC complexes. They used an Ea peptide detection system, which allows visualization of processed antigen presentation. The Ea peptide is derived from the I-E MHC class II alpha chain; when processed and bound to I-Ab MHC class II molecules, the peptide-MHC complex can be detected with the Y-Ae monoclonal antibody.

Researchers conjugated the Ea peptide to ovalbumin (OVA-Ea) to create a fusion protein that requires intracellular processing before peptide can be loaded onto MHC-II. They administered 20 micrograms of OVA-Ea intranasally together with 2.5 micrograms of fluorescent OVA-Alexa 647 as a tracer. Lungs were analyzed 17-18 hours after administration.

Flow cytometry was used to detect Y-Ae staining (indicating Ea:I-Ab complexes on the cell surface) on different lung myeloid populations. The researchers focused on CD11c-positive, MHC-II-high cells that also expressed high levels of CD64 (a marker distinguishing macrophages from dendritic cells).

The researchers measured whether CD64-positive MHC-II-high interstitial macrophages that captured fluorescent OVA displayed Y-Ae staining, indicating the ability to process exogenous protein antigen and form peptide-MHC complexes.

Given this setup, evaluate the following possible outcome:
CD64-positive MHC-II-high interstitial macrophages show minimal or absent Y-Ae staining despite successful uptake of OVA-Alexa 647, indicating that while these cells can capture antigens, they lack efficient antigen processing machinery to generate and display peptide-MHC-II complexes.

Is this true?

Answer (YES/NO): NO